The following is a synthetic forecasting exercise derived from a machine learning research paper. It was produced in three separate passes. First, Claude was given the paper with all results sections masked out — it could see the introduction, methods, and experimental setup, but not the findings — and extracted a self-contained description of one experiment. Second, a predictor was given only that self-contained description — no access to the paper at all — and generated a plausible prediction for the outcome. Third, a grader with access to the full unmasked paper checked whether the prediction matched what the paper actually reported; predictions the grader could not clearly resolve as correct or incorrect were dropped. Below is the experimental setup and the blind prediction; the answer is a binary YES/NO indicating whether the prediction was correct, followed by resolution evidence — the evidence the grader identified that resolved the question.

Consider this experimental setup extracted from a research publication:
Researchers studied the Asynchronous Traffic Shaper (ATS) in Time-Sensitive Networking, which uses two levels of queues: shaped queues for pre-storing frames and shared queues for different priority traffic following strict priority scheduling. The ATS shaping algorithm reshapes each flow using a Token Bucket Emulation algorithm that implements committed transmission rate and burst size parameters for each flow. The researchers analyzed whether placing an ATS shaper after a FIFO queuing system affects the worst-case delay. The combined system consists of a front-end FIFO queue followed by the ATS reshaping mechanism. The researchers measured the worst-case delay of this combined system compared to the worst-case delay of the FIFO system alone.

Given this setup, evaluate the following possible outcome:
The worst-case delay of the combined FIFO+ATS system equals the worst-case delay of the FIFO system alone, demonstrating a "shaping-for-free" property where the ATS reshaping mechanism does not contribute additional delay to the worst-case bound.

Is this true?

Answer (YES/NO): YES